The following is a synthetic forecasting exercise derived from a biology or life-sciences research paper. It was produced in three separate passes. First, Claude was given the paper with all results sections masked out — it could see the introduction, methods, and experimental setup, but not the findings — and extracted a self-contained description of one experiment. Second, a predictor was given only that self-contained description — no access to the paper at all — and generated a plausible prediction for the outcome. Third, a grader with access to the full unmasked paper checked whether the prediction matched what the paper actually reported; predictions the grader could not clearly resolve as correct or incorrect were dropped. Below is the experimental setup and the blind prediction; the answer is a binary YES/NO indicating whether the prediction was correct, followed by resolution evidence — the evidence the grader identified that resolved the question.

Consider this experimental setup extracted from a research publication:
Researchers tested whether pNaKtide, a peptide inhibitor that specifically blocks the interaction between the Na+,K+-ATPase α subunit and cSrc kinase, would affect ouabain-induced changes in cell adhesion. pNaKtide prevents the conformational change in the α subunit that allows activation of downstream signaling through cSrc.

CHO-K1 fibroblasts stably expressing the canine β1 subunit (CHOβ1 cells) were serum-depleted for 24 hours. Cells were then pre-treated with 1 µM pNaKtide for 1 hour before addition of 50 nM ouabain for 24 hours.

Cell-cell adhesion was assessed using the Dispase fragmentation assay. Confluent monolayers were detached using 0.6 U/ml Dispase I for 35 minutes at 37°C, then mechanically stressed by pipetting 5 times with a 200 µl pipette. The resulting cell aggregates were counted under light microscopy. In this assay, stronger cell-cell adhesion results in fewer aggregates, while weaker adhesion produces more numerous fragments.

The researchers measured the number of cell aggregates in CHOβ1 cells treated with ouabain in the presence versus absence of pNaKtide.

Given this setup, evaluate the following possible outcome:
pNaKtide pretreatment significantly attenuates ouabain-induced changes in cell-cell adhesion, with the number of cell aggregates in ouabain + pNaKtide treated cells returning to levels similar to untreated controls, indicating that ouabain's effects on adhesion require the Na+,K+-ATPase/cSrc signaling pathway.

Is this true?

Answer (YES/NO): YES